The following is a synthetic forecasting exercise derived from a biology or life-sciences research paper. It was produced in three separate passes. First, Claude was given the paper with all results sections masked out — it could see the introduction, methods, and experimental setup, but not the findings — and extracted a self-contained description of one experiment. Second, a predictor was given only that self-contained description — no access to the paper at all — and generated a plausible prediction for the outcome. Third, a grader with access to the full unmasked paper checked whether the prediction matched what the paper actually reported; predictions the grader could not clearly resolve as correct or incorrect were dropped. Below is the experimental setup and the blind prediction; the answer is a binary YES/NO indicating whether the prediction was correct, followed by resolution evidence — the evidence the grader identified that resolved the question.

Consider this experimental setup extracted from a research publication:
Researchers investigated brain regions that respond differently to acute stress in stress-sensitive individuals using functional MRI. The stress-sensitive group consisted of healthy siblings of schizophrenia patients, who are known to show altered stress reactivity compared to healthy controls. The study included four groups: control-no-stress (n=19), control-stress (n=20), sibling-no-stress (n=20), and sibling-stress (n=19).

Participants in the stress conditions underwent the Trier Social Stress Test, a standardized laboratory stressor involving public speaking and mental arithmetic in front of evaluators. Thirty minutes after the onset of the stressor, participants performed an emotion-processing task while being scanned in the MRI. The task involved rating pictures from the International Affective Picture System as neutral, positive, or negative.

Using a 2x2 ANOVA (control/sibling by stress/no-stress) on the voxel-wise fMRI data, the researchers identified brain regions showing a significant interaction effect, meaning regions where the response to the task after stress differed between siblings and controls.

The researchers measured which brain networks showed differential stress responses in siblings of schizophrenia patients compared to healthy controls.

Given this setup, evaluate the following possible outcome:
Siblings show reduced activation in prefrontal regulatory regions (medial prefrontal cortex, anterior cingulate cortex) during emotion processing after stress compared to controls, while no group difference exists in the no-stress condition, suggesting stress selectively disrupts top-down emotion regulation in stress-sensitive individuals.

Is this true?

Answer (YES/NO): NO